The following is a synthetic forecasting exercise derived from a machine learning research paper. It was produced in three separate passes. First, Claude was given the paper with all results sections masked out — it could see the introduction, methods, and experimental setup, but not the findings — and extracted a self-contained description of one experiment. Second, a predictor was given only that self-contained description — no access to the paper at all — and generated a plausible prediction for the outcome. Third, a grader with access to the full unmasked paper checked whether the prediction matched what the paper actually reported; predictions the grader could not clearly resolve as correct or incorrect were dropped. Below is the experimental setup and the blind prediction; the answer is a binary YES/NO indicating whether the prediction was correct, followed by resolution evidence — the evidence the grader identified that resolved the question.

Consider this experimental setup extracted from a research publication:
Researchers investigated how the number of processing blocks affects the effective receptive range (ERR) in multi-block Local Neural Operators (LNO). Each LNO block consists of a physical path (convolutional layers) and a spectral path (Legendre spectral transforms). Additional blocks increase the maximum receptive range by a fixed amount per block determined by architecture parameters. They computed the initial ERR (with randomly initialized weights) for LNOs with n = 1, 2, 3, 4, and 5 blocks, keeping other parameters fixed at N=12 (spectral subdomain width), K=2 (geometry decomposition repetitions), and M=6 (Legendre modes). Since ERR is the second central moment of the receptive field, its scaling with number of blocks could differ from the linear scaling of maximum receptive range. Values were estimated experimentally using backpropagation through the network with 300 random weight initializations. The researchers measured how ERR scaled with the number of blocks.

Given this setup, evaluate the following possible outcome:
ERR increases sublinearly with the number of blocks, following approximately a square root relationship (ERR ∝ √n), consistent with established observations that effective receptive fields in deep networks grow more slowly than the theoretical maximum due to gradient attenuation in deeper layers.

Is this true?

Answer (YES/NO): NO